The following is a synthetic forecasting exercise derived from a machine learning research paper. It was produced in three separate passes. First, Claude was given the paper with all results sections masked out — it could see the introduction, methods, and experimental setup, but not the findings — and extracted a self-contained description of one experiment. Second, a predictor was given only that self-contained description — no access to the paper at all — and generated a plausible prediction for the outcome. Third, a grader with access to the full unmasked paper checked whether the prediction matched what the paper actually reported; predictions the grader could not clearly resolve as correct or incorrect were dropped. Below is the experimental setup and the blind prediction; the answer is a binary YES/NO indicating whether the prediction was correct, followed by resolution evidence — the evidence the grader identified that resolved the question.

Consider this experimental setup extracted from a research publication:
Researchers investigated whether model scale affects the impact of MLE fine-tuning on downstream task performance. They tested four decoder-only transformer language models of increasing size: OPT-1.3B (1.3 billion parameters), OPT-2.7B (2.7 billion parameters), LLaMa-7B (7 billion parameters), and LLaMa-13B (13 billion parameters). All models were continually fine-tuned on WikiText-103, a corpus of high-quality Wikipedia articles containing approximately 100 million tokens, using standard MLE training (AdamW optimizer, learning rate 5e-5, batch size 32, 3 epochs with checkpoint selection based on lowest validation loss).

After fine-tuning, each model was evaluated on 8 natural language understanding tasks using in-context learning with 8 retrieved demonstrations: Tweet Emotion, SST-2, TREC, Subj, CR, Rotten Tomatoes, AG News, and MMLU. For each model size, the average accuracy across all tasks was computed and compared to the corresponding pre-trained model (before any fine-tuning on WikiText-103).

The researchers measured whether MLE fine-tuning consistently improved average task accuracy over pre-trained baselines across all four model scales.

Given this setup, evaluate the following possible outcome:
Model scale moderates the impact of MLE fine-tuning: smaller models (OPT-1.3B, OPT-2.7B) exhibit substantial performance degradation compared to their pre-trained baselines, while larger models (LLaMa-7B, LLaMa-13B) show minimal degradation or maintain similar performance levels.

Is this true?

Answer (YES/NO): NO